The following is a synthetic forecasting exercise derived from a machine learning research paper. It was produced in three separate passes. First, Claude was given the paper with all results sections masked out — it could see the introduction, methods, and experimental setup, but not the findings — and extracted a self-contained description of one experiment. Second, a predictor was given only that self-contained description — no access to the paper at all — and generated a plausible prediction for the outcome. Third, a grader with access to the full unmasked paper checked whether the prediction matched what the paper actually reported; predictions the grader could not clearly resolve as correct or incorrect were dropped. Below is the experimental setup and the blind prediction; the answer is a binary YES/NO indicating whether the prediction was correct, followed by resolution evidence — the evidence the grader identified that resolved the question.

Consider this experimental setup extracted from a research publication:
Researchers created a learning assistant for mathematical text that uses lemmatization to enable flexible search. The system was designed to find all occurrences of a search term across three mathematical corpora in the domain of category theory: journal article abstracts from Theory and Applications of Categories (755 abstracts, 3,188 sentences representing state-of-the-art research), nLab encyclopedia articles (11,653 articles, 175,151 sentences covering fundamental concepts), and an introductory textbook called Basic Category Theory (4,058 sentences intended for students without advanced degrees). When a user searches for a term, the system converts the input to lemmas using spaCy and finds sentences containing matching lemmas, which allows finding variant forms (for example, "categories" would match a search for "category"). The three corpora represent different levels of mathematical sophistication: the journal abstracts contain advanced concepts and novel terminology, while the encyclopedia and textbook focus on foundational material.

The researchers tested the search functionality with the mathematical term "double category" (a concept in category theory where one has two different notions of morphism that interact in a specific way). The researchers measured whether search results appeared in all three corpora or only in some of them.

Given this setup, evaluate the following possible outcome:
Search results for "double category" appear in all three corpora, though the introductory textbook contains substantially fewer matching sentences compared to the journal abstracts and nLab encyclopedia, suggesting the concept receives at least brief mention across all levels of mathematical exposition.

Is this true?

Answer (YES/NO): NO